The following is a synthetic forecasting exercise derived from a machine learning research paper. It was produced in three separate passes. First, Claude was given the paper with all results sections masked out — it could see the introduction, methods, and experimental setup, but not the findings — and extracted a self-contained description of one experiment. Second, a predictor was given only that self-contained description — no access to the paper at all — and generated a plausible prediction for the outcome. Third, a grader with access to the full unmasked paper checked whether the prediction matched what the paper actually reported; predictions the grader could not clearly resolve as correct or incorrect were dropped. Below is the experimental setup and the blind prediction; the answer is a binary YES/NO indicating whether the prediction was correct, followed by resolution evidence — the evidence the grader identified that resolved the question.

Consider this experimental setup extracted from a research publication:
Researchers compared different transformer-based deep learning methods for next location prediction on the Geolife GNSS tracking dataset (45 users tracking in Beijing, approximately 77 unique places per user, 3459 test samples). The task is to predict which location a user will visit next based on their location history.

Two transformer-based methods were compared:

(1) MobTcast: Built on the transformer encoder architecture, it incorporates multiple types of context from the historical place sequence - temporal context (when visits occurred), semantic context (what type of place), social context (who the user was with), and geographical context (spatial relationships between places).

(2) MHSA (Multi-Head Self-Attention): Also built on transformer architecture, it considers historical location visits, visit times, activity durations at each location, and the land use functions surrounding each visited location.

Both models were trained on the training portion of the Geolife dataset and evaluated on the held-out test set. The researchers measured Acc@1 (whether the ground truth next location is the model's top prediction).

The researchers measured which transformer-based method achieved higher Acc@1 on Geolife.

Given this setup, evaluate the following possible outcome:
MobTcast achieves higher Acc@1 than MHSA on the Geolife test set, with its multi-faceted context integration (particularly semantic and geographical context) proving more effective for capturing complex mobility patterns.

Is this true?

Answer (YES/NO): NO